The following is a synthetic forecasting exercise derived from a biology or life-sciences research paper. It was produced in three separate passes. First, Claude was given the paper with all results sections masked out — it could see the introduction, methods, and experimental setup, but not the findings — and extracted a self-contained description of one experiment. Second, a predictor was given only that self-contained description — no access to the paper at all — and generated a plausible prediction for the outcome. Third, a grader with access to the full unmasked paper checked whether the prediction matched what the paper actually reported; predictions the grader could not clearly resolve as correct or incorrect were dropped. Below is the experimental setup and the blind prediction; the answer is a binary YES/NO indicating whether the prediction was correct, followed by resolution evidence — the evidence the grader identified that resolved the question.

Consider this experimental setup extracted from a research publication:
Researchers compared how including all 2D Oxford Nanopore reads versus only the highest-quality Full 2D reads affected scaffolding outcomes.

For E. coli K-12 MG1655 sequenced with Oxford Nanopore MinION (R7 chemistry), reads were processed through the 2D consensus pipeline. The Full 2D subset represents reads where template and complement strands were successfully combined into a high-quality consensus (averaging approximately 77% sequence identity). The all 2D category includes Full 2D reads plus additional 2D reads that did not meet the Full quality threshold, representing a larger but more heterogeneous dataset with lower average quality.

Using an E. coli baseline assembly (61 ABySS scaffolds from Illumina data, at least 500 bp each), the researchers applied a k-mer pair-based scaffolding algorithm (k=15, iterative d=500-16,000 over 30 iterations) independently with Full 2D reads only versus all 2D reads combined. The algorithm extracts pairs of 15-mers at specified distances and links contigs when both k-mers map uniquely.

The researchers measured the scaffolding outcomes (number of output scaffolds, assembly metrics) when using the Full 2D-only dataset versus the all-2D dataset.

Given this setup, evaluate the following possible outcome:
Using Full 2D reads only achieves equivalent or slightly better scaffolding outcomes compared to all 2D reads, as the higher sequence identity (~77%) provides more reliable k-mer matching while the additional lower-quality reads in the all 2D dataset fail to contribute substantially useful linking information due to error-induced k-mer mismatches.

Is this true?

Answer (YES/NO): NO